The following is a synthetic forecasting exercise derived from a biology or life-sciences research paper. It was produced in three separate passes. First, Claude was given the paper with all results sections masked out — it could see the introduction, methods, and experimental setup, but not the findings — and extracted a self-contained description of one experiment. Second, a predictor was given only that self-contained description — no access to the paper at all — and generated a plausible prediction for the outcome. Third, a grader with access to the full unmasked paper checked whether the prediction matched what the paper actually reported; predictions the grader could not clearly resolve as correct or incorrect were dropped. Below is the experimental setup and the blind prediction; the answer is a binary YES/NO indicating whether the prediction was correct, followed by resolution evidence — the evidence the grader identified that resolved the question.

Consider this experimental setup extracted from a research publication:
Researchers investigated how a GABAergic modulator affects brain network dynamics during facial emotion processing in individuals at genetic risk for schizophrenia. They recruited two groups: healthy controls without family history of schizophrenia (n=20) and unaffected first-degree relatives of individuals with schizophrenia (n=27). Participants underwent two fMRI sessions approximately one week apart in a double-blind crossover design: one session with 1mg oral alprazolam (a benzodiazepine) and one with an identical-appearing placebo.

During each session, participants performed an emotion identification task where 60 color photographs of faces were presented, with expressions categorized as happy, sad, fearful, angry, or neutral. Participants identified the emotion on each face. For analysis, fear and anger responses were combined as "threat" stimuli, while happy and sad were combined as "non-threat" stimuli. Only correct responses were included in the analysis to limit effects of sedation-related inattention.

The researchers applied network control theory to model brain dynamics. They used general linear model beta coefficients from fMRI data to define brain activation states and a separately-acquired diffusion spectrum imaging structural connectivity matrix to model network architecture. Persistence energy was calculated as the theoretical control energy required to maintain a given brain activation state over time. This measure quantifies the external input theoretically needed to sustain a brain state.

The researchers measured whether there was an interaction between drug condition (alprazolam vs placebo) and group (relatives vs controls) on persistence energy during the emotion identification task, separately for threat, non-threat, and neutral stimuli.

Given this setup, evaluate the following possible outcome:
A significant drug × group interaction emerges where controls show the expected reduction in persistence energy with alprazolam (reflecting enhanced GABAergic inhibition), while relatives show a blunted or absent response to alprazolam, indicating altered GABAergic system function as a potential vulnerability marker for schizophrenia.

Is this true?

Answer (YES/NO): NO